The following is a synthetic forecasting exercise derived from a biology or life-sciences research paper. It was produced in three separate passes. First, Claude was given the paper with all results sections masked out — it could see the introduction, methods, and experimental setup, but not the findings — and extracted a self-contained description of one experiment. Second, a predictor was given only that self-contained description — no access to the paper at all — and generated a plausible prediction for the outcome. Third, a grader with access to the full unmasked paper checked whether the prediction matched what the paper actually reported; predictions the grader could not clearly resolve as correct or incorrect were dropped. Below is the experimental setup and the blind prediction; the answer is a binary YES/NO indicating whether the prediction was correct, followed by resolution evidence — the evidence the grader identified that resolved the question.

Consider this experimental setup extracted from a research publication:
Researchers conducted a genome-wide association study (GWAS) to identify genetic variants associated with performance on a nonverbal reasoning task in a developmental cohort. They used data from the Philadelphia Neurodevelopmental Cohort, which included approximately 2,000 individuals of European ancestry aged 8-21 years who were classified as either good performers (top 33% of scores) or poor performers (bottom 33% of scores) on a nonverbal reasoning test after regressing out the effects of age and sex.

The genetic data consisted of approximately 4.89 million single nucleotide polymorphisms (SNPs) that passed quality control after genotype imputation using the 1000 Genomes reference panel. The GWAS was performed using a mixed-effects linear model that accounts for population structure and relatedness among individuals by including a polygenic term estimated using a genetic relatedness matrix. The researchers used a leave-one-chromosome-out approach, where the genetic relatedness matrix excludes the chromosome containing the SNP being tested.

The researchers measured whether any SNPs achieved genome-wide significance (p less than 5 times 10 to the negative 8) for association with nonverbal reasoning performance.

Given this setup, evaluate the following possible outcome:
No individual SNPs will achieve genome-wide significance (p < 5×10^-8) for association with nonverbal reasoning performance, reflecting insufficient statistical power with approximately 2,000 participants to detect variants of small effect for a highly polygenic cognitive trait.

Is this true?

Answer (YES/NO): NO